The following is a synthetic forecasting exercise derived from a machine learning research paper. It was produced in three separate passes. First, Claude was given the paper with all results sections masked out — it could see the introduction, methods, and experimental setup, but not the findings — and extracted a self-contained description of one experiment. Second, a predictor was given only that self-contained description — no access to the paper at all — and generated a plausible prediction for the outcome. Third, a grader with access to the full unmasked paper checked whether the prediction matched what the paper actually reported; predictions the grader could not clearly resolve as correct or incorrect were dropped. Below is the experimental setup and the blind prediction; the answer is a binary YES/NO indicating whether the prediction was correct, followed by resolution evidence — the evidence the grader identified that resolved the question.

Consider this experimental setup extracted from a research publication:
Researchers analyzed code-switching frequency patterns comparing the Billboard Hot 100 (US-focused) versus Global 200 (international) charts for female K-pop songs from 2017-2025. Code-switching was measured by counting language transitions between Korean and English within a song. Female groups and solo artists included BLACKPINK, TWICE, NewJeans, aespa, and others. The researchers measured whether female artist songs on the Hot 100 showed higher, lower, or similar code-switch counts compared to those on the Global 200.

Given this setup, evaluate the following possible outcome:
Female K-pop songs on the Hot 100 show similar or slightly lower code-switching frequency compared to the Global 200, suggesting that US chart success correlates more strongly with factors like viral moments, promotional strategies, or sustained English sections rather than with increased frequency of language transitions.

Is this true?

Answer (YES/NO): NO